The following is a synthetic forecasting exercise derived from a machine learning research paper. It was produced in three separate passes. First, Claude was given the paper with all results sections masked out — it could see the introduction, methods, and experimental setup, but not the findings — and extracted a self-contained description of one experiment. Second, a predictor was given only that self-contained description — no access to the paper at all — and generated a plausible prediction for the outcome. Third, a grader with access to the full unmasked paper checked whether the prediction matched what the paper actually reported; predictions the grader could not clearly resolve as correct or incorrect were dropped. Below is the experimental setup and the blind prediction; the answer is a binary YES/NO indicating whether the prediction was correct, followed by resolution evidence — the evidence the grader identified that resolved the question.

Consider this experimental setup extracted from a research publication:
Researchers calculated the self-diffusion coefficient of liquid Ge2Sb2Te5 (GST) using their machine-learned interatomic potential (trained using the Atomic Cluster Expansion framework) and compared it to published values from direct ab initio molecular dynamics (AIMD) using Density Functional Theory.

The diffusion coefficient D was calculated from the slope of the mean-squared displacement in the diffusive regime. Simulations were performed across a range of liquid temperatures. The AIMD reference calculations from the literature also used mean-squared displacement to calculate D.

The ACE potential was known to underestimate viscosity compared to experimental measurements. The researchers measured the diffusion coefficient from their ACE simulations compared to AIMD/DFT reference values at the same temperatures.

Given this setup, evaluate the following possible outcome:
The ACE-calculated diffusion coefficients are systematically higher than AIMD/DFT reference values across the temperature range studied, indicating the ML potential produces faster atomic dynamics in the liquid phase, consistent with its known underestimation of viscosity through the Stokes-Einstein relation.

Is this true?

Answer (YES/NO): YES